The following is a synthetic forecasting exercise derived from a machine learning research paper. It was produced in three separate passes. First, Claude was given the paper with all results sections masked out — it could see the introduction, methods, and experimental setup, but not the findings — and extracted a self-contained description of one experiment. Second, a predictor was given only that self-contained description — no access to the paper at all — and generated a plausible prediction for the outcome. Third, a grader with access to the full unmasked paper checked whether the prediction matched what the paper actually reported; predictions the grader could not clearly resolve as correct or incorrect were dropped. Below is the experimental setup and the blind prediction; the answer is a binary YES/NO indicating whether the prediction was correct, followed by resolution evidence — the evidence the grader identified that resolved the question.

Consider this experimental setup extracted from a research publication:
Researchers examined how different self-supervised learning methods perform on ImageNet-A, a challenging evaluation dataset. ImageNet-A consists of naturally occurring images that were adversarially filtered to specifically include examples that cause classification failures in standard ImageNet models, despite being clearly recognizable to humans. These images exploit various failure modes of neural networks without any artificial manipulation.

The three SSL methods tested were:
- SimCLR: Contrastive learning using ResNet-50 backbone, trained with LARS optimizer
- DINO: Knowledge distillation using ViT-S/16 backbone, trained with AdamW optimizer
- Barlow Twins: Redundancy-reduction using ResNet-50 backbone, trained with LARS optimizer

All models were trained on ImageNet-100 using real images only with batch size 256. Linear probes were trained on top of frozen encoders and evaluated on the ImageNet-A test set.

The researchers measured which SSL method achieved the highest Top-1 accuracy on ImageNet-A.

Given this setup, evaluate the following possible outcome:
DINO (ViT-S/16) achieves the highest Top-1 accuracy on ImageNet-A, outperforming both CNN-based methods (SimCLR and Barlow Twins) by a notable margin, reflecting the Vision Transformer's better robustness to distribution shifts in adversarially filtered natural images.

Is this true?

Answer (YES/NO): NO